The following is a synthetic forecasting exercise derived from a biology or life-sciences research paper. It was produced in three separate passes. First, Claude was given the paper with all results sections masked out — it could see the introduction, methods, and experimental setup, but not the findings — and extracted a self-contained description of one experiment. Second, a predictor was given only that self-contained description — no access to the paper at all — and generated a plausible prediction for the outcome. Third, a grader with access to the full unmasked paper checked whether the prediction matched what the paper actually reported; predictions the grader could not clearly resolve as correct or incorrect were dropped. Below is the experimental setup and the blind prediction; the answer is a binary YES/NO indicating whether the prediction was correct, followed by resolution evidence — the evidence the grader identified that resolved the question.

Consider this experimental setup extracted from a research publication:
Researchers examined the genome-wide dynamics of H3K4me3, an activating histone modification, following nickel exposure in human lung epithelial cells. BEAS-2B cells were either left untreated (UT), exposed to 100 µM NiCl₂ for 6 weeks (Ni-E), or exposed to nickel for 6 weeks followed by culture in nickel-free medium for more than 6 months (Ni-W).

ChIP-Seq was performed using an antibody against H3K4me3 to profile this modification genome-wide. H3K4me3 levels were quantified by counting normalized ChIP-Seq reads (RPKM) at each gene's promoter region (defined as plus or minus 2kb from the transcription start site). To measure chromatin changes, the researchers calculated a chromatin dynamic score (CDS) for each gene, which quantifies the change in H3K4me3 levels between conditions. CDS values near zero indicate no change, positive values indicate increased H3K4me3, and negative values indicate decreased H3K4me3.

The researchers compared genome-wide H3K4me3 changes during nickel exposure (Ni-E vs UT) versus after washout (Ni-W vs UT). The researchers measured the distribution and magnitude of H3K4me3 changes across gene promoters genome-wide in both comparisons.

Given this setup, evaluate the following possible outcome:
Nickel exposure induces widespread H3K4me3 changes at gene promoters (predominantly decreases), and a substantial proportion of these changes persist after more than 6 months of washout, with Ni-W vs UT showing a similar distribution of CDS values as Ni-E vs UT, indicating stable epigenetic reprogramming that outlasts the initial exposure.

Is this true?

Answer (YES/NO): NO